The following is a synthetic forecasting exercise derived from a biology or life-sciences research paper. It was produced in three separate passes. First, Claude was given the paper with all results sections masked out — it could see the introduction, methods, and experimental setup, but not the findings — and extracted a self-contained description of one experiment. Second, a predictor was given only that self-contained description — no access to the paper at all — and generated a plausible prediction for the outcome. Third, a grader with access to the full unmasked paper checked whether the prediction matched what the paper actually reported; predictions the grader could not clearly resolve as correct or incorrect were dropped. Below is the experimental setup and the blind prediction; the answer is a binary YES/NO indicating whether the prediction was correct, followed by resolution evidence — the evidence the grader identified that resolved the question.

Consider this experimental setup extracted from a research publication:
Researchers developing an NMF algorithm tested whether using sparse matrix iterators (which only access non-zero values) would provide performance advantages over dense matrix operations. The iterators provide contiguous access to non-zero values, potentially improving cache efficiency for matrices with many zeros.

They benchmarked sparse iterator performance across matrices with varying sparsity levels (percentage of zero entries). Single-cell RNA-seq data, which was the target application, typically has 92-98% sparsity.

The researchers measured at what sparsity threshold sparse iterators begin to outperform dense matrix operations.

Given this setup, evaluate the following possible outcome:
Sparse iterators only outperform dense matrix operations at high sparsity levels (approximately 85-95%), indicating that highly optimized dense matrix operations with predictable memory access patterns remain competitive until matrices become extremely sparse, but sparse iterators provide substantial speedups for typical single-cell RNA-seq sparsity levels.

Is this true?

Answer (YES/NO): NO